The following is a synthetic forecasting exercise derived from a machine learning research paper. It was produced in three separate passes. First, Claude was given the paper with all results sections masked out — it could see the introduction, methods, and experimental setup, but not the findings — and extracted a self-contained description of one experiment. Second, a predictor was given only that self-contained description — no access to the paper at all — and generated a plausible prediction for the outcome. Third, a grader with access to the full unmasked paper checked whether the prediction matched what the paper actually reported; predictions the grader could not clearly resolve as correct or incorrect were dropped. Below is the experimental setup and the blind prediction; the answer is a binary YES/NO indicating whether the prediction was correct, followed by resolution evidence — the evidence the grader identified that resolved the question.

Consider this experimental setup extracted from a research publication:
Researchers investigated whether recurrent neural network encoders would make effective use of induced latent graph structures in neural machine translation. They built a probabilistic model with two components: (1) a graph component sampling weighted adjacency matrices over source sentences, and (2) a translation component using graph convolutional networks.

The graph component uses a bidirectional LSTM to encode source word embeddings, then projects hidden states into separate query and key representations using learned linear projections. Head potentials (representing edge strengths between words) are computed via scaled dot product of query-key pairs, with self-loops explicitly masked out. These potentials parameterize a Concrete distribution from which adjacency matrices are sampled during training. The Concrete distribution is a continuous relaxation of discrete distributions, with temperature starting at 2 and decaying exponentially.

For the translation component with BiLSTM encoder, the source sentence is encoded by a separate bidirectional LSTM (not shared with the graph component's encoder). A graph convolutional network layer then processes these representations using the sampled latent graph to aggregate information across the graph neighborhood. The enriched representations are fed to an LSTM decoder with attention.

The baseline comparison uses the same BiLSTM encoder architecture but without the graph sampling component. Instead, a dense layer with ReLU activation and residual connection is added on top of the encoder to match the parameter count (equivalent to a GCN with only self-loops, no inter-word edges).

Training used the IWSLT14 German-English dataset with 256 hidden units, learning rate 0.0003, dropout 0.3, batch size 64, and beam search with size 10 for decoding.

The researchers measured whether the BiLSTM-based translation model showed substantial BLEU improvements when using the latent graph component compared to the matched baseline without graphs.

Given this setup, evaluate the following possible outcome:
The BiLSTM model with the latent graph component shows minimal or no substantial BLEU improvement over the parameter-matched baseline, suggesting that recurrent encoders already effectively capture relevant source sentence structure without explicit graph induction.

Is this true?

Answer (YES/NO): YES